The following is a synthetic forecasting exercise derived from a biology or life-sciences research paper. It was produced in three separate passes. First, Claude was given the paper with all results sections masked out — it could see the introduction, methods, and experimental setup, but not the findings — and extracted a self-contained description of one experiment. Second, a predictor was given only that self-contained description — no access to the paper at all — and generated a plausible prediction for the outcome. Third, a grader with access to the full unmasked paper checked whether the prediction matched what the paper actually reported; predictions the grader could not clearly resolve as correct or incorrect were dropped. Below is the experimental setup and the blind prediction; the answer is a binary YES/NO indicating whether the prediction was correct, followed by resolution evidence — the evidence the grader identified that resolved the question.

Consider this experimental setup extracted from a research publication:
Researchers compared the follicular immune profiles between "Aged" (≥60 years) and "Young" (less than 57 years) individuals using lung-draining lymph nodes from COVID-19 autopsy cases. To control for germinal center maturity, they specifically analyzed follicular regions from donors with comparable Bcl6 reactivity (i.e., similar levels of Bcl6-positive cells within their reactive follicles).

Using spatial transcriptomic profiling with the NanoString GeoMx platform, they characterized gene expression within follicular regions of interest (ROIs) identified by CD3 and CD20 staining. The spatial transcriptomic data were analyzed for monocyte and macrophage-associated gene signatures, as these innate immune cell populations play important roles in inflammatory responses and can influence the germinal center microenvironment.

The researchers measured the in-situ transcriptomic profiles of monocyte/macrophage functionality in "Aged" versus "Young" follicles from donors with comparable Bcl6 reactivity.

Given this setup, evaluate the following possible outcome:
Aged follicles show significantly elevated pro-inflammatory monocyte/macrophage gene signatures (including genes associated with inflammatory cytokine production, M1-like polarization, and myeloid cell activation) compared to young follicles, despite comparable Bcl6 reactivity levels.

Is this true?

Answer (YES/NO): YES